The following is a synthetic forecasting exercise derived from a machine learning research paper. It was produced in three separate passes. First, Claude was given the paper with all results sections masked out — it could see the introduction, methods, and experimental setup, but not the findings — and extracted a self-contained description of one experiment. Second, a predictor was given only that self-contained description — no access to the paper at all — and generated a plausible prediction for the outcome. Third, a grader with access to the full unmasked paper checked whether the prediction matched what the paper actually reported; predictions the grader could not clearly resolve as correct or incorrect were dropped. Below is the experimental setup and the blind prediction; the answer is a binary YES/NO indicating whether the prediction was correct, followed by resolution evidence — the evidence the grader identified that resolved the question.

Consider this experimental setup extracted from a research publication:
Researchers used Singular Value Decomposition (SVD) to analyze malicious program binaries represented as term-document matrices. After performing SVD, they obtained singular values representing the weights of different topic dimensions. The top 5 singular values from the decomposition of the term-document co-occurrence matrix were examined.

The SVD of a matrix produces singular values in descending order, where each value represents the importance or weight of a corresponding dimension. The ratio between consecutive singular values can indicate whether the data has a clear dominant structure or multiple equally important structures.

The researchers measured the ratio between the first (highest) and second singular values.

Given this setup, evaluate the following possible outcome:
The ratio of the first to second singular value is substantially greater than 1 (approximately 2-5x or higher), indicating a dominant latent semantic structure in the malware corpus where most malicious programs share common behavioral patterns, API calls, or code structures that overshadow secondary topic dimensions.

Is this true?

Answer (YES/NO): YES